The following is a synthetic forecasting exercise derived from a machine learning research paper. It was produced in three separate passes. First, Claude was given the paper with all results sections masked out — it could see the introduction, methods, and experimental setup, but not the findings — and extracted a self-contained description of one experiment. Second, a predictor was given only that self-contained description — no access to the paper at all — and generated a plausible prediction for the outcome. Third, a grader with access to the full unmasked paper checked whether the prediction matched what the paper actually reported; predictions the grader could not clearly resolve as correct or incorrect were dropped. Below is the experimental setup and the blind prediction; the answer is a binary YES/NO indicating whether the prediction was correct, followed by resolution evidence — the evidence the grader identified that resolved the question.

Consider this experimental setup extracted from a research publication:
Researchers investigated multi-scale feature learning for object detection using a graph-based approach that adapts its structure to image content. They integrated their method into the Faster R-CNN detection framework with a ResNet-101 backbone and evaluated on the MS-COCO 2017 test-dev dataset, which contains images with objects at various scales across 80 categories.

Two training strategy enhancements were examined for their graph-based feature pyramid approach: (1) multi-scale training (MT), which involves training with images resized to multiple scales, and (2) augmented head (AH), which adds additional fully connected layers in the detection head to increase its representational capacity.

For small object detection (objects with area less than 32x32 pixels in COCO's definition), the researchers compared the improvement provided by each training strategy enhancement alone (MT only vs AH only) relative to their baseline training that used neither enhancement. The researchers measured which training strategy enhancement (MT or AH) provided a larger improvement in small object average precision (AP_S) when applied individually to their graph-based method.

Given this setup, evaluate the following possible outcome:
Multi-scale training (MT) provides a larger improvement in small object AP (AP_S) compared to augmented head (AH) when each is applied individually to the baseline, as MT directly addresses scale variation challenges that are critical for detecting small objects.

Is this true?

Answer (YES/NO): NO